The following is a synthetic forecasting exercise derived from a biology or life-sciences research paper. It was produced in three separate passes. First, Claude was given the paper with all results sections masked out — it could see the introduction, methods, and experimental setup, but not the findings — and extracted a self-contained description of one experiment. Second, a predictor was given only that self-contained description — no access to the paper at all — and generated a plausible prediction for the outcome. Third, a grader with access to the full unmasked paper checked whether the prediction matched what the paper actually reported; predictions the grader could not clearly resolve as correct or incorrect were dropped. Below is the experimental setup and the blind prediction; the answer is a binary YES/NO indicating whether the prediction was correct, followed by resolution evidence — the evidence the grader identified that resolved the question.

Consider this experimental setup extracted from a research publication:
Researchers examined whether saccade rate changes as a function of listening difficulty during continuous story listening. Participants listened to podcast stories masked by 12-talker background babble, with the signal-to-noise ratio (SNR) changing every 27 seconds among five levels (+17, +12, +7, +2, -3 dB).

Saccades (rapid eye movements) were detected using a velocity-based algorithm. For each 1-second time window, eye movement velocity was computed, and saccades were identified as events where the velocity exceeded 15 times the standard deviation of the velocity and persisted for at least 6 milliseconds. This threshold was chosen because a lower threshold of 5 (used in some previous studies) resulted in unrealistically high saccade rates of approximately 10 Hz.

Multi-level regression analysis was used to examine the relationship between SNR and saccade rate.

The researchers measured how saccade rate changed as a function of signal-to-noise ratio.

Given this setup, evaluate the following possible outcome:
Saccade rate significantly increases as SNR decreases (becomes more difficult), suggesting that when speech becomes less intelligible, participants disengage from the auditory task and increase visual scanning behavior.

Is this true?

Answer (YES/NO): NO